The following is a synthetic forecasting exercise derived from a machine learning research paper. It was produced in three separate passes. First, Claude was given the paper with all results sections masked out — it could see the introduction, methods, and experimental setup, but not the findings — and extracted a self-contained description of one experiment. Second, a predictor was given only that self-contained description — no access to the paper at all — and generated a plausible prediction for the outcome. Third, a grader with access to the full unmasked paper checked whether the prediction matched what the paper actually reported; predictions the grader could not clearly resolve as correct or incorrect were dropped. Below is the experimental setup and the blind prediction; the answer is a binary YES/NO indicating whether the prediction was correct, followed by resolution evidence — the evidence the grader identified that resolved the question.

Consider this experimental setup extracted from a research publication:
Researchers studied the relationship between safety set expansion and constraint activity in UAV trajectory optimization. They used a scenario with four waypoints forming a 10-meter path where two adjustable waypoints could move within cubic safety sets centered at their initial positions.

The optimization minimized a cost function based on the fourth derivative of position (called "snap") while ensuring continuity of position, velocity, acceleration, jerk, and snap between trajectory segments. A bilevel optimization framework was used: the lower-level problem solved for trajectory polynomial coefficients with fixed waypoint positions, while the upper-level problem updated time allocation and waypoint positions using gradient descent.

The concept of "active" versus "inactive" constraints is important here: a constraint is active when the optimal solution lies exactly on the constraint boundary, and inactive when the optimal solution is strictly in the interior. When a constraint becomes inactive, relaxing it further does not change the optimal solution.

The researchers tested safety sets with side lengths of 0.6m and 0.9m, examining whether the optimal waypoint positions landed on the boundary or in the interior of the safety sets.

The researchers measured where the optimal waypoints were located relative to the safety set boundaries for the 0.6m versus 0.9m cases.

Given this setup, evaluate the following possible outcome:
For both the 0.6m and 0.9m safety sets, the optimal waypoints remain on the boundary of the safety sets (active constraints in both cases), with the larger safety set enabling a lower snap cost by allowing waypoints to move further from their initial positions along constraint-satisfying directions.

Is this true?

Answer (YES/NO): NO